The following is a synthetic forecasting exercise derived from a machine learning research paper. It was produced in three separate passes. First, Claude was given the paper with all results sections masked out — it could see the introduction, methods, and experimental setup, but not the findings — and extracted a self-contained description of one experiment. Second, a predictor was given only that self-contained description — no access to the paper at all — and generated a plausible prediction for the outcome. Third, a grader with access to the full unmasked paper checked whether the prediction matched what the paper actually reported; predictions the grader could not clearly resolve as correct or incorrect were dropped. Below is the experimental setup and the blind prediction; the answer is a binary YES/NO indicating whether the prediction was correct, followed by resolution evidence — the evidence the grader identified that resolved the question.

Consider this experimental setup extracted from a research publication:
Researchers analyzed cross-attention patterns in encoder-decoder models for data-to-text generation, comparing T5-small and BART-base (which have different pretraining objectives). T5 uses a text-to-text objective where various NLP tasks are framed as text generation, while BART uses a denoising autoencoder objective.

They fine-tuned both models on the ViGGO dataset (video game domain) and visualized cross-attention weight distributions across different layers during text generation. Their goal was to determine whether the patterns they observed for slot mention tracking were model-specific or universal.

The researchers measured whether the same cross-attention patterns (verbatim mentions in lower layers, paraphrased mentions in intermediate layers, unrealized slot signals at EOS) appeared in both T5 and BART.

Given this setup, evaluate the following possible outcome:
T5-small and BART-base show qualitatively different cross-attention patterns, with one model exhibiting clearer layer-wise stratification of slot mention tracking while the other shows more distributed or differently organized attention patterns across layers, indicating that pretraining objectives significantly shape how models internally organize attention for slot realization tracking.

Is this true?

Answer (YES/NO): NO